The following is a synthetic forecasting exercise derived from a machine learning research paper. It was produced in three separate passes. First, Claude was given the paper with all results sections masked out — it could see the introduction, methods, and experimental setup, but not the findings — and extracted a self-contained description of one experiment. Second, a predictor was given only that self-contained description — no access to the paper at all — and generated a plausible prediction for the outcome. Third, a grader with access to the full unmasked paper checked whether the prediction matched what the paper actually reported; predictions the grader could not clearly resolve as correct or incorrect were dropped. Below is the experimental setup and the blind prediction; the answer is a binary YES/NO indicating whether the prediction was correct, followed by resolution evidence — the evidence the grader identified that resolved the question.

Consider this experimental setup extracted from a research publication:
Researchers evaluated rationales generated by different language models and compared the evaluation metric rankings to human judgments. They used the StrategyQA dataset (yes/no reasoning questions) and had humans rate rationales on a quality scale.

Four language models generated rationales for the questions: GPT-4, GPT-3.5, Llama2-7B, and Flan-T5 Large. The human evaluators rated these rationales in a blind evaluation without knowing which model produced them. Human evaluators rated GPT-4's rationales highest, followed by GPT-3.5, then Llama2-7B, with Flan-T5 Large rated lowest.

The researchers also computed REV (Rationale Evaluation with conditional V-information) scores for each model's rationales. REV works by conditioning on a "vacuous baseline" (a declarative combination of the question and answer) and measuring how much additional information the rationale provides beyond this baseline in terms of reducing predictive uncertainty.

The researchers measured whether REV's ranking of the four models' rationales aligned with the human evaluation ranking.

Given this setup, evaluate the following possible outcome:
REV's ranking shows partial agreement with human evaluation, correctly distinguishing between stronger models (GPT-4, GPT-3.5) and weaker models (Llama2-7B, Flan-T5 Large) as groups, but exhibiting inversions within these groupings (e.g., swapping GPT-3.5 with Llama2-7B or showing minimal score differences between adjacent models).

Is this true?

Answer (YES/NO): NO